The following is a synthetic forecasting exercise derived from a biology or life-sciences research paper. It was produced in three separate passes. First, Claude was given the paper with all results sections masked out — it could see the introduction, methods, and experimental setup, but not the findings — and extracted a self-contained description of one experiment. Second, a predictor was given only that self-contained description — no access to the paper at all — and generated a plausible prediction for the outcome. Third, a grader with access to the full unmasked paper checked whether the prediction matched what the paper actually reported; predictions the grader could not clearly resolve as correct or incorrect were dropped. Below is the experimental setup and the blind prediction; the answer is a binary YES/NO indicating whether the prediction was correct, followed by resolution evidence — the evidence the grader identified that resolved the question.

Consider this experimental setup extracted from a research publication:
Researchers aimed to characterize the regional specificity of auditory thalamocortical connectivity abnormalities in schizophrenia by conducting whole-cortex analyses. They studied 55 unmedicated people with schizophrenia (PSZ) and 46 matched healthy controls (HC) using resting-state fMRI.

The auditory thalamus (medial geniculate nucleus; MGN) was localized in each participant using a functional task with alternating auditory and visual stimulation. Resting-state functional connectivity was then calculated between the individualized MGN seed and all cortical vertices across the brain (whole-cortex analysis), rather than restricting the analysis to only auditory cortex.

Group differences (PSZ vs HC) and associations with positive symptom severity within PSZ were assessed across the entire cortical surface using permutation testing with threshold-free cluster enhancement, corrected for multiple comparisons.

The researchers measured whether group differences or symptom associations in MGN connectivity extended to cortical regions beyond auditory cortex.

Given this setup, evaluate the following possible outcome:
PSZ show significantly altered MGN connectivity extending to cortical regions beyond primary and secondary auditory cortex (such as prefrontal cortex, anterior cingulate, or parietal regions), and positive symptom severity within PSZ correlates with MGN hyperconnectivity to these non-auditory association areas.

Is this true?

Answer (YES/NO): NO